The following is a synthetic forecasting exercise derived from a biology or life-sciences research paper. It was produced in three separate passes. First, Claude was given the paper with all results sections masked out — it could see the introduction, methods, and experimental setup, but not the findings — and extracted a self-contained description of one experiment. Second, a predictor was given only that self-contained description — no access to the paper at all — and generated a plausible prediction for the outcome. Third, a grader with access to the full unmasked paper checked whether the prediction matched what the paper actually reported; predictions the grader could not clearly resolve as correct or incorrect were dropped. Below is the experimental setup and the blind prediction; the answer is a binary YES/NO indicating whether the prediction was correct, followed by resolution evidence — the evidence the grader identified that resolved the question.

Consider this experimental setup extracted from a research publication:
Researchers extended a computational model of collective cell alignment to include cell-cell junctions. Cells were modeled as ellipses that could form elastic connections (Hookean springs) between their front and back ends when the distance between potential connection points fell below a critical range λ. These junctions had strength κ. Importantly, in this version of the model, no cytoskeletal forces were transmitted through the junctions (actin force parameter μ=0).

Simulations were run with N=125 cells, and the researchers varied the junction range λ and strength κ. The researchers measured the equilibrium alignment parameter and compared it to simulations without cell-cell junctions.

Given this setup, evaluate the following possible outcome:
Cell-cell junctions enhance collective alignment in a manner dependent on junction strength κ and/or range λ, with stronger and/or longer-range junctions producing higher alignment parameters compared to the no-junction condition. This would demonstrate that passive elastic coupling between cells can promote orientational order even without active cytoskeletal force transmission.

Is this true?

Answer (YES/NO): NO